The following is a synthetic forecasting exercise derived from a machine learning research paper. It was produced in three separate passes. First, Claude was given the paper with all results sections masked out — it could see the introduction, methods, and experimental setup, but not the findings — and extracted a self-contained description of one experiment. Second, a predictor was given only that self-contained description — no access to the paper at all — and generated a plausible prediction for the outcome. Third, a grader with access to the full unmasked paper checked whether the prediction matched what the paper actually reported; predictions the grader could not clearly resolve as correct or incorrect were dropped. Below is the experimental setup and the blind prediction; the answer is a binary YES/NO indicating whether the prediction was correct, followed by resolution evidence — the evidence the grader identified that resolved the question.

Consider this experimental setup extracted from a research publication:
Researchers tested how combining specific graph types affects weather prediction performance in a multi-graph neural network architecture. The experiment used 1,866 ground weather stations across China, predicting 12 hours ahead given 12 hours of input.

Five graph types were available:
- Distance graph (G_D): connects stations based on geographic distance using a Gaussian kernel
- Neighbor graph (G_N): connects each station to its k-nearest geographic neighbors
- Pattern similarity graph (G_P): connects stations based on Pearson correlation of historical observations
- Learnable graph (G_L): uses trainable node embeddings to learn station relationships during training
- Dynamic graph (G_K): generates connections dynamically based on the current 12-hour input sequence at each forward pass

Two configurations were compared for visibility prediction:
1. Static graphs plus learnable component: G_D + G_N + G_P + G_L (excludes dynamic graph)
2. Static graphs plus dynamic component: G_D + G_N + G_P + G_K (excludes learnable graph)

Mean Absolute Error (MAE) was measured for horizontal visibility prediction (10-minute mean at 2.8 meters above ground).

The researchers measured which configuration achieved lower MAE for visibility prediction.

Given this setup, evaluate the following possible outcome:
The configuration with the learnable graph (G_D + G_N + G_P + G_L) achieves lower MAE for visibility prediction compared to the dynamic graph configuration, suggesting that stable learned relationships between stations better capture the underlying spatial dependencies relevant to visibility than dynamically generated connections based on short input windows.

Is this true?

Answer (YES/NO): YES